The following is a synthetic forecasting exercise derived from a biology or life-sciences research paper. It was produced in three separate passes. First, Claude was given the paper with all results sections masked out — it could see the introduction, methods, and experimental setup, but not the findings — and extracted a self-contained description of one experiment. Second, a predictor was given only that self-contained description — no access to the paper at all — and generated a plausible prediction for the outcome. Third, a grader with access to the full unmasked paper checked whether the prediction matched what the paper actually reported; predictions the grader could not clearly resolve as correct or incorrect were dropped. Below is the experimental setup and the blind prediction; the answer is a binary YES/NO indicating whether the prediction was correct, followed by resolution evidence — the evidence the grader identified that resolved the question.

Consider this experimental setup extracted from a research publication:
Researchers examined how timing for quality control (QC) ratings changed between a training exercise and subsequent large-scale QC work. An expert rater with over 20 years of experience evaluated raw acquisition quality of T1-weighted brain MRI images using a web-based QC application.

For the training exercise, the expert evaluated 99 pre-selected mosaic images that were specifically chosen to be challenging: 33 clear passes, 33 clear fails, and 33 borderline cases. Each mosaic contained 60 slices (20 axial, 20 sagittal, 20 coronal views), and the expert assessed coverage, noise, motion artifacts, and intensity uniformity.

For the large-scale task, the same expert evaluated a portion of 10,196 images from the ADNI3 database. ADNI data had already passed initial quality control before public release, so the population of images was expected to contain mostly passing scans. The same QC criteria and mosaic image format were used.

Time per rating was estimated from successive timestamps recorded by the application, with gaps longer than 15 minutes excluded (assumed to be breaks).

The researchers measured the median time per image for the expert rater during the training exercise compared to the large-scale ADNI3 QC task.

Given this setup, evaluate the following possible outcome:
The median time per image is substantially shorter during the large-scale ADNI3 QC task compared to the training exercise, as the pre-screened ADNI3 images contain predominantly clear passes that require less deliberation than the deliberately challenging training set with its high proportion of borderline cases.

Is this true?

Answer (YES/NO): YES